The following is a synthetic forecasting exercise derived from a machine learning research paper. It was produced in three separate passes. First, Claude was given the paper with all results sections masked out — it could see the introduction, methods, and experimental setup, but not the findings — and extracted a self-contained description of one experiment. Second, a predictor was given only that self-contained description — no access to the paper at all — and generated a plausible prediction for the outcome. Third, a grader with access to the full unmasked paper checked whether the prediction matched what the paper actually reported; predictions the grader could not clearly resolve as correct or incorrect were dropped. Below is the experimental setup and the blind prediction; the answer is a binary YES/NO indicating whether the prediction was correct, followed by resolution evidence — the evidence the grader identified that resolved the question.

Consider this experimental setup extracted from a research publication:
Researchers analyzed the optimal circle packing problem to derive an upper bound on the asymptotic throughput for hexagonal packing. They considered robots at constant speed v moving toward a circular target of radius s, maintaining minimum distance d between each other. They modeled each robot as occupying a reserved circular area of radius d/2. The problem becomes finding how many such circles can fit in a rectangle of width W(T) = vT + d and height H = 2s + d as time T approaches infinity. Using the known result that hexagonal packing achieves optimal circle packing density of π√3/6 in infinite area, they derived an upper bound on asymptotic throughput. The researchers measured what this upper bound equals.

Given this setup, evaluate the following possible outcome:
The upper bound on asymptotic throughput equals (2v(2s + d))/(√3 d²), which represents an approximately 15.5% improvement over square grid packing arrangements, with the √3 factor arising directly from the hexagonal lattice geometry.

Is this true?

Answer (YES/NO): NO